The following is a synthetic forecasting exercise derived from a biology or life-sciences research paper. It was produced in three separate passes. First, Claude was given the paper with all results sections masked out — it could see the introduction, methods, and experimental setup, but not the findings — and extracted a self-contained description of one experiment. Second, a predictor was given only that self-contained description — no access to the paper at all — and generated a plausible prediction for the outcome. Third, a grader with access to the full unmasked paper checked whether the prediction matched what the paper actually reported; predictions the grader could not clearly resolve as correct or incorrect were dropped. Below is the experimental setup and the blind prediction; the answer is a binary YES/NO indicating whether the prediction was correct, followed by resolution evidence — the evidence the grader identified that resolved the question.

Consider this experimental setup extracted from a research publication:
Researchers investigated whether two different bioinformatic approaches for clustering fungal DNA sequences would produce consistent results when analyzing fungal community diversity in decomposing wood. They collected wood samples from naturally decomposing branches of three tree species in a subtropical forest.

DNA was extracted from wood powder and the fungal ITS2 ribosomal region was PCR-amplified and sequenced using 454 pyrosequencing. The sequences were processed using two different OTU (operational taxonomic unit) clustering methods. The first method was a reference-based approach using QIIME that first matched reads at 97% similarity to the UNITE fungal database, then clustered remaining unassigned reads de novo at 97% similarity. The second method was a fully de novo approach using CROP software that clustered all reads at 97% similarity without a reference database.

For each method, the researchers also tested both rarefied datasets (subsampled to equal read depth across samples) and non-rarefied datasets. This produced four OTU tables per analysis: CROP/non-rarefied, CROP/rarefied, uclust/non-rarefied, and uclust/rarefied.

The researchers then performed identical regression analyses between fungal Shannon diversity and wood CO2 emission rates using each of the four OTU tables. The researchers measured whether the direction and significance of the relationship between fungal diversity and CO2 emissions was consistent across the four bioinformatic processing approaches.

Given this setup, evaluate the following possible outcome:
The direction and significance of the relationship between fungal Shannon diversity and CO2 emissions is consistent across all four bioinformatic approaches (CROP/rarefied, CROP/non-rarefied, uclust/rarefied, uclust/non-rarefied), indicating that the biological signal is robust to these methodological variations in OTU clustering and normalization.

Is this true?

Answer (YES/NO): YES